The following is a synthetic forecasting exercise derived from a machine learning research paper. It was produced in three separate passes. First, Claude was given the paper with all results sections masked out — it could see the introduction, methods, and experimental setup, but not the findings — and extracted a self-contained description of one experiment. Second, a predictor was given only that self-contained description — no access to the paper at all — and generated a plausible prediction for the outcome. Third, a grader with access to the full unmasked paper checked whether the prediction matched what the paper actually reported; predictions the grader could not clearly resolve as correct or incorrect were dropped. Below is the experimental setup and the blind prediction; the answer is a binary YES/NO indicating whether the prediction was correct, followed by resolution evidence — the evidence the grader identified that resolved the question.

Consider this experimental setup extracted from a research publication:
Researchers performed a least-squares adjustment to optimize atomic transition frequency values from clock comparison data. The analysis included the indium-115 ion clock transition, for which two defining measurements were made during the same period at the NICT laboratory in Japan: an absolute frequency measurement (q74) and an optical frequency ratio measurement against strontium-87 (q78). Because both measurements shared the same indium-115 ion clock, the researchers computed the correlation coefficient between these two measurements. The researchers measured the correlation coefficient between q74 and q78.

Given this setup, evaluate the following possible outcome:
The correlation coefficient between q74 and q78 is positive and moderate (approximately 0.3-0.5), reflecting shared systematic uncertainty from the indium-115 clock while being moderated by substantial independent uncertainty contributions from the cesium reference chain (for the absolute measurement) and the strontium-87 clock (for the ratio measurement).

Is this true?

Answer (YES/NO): NO